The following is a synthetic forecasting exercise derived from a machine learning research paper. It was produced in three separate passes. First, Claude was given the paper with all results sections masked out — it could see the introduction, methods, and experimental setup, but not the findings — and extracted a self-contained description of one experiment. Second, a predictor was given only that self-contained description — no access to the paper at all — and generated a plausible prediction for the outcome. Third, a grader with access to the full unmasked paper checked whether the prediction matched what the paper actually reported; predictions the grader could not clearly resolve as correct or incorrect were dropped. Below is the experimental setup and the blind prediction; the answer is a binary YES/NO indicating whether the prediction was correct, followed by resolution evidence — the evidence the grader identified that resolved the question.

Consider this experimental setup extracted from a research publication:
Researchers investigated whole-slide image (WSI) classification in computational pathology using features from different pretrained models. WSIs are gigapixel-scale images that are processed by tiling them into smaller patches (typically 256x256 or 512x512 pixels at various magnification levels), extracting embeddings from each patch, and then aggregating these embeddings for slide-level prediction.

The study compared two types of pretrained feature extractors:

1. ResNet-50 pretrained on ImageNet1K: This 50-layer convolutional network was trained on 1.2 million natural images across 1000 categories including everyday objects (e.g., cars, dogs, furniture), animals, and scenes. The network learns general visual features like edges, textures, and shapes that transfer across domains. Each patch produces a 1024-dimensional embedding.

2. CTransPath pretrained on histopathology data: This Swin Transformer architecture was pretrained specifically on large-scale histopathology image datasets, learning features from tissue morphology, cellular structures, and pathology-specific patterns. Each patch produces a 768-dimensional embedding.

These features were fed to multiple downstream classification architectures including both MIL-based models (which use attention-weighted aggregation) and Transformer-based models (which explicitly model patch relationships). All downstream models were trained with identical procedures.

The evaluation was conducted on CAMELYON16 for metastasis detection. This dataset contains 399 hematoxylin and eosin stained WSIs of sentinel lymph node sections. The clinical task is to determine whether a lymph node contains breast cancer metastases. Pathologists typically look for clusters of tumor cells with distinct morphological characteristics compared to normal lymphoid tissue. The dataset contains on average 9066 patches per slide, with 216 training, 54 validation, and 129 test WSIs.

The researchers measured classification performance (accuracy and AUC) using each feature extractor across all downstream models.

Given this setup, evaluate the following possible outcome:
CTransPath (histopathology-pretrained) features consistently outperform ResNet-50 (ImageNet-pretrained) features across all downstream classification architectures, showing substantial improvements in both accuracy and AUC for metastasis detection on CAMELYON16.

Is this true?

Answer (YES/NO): YES